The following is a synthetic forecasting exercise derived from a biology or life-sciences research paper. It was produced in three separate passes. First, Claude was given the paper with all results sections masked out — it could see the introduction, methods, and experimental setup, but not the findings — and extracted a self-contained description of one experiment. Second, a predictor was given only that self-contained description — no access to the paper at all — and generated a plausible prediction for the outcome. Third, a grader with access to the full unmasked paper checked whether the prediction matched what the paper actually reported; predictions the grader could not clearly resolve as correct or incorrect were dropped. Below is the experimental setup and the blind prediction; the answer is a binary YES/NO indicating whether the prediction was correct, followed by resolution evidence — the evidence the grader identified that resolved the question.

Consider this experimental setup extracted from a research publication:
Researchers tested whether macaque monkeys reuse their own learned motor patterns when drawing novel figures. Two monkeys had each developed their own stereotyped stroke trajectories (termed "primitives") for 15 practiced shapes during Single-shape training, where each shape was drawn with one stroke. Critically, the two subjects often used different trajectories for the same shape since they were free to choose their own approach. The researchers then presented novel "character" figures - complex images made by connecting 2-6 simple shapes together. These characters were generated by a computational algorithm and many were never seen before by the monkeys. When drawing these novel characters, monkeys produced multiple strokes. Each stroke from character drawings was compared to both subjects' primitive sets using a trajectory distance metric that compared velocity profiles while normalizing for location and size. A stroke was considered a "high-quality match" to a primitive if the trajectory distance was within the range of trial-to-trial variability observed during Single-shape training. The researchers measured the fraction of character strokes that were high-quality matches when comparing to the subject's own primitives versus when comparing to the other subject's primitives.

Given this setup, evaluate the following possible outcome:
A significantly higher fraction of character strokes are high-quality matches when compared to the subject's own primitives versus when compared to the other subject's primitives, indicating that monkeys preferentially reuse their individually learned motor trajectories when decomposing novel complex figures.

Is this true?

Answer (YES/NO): YES